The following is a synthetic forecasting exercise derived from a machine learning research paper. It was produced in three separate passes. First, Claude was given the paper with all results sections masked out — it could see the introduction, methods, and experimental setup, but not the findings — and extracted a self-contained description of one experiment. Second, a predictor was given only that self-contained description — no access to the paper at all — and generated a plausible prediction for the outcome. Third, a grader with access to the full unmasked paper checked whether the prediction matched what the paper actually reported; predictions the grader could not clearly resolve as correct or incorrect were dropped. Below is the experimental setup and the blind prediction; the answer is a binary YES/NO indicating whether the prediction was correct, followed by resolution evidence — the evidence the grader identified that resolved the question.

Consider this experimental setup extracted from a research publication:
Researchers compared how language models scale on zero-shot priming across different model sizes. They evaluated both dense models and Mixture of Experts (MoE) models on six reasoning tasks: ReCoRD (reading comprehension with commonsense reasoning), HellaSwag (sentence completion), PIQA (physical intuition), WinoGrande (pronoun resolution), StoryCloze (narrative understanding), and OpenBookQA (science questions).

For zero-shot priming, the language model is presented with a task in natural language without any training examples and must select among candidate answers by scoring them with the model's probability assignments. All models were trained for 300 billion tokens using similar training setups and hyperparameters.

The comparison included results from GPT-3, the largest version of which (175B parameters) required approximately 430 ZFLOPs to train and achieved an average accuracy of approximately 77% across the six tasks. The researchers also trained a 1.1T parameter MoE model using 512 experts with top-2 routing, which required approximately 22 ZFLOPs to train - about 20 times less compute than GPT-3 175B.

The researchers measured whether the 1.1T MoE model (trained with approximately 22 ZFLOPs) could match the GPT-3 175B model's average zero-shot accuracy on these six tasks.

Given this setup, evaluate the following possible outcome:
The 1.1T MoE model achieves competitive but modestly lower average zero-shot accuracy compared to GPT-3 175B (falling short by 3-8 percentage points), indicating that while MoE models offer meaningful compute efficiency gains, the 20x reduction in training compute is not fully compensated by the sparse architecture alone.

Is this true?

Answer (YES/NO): NO